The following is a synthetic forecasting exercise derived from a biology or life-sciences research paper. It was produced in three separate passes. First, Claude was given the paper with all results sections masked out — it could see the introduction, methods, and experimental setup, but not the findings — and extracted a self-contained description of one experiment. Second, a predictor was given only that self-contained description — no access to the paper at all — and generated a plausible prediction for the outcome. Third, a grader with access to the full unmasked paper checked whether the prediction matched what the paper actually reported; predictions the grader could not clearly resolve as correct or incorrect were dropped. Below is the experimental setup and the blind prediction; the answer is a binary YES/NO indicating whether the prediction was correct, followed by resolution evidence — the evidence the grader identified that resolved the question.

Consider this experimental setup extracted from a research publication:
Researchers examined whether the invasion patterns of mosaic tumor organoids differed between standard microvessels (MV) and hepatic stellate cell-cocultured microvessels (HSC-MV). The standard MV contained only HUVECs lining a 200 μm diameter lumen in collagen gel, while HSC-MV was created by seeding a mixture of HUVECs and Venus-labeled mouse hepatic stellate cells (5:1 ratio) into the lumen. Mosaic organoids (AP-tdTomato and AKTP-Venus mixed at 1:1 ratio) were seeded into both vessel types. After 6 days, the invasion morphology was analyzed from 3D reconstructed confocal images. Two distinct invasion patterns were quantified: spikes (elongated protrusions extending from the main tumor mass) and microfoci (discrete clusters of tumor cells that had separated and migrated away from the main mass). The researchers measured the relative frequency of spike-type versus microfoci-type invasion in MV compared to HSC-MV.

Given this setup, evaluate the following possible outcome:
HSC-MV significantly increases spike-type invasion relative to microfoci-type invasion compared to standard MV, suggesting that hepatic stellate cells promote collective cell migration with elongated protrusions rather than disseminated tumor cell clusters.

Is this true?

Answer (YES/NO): NO